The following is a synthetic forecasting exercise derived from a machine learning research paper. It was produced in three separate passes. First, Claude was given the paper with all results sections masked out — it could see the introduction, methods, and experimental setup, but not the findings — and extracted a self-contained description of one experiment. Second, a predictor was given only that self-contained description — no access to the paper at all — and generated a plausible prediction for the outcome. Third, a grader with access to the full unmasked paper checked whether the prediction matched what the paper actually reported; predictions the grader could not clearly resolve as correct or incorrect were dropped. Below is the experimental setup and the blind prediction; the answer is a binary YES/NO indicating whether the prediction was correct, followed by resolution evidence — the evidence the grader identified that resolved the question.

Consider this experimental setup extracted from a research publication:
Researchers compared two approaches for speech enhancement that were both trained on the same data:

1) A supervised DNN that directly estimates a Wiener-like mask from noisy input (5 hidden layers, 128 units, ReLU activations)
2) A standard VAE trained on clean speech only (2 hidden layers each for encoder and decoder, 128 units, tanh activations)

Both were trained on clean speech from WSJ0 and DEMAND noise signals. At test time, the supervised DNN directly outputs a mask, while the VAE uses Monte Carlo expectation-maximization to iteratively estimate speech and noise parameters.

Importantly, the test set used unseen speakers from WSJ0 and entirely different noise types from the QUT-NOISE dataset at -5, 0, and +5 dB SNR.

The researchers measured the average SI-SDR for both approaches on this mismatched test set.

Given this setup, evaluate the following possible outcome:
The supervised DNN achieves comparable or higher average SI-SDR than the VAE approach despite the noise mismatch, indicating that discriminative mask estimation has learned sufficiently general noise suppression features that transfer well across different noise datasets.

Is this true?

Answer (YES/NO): NO